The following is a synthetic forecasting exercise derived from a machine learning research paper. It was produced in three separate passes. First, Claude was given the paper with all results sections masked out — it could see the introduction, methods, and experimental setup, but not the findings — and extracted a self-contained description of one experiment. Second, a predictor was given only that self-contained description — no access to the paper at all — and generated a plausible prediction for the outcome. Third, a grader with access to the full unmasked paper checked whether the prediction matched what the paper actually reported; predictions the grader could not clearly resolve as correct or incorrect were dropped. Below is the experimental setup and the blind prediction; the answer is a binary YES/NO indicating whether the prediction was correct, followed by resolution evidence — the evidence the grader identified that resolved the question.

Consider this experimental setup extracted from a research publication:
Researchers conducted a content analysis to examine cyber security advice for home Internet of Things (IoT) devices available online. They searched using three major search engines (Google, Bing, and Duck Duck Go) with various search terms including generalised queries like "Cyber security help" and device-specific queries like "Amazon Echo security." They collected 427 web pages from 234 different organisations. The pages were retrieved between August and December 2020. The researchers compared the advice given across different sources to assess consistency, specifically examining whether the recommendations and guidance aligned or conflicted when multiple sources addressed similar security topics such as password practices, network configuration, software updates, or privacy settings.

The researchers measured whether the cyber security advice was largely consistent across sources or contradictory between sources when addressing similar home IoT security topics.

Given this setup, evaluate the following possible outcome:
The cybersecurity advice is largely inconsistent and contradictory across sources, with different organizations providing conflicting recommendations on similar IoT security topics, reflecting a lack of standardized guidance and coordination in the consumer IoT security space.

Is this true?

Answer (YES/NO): YES